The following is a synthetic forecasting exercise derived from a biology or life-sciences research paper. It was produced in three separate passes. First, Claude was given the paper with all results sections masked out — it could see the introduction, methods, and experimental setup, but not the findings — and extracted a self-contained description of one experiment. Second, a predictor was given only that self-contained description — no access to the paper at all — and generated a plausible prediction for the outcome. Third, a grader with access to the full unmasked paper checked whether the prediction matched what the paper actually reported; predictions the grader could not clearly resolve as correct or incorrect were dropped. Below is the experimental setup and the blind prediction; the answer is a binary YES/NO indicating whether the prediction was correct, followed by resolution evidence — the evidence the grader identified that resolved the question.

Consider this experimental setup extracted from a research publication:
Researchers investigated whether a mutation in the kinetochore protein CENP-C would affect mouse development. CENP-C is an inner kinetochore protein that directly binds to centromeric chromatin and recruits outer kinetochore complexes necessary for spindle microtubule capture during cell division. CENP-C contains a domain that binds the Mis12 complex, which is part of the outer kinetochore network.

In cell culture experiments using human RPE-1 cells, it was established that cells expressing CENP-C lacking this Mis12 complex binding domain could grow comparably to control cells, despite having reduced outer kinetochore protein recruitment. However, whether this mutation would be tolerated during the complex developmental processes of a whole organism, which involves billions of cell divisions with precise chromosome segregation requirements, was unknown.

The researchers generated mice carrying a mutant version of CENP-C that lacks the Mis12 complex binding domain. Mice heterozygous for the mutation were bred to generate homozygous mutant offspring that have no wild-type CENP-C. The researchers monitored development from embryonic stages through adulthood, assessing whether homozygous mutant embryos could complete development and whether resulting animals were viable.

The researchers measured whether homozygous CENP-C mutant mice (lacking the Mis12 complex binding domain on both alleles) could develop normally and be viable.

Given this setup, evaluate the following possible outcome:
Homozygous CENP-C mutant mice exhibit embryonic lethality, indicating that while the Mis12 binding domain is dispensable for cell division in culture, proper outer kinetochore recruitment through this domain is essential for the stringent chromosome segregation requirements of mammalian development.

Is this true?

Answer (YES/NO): NO